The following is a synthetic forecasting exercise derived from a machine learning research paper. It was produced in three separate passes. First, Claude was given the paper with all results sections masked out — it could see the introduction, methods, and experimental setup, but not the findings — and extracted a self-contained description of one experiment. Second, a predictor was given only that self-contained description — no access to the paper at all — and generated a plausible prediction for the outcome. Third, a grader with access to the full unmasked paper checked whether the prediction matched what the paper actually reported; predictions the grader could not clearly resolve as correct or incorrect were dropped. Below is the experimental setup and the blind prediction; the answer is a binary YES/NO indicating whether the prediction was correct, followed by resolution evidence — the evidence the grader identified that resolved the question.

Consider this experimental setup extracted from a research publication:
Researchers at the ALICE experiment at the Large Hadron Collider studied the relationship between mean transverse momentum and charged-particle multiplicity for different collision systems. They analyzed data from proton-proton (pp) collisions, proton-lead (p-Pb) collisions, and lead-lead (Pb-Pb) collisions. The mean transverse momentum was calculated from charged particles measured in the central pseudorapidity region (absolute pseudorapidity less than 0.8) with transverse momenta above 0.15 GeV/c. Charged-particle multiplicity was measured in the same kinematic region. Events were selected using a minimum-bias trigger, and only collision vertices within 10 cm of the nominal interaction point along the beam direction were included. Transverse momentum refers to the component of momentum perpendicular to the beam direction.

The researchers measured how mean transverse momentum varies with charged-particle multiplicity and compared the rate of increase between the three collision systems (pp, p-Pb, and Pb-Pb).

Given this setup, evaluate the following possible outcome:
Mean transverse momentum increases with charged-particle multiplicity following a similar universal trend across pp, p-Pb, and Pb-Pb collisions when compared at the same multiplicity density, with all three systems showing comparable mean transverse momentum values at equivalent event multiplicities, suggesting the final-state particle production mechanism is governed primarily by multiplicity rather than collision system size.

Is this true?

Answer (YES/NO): NO